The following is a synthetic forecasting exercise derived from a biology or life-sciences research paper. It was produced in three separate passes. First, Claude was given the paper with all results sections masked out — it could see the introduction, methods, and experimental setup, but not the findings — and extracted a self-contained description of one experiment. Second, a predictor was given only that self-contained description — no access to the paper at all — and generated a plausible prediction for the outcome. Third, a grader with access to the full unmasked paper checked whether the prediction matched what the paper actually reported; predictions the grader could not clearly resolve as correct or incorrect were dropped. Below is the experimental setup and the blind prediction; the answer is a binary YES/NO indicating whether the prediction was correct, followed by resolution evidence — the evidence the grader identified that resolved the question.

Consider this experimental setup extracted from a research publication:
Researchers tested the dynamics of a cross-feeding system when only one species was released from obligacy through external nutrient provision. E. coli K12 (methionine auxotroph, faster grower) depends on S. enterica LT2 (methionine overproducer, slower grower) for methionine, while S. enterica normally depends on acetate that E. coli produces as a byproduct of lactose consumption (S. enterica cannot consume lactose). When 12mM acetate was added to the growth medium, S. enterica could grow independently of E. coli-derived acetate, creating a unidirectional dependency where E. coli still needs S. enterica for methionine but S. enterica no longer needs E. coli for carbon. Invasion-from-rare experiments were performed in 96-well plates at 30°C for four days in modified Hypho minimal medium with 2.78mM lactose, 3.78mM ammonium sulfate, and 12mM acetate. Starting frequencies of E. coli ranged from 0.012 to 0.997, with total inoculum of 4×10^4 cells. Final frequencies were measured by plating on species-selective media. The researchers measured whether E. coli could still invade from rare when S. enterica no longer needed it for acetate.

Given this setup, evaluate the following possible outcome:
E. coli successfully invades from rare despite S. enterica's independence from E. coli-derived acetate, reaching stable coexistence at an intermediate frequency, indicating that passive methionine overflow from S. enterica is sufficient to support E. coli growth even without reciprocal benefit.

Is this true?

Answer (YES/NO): YES